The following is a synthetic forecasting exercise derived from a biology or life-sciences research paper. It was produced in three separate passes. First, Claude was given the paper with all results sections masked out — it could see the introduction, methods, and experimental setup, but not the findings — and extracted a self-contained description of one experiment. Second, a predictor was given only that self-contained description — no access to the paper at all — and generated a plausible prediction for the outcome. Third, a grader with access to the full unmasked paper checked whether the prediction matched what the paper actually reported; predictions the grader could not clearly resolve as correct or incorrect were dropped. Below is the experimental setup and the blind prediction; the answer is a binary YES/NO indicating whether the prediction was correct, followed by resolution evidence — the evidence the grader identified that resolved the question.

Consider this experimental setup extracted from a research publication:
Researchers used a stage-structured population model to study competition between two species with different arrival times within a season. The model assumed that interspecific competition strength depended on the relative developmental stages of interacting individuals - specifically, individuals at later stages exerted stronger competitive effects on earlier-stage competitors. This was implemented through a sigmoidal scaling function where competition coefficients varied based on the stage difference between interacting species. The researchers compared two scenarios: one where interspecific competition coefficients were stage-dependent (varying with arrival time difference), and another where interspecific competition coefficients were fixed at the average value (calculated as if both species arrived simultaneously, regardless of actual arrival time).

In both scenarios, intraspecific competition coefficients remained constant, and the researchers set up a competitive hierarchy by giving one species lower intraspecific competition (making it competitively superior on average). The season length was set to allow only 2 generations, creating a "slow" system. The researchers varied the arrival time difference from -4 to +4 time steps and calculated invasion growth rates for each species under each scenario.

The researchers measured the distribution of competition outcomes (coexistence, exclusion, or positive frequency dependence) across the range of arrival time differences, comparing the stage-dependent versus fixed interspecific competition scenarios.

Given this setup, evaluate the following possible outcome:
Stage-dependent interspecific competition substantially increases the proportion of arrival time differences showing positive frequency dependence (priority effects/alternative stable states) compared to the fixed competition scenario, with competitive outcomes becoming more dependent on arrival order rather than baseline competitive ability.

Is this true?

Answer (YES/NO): NO